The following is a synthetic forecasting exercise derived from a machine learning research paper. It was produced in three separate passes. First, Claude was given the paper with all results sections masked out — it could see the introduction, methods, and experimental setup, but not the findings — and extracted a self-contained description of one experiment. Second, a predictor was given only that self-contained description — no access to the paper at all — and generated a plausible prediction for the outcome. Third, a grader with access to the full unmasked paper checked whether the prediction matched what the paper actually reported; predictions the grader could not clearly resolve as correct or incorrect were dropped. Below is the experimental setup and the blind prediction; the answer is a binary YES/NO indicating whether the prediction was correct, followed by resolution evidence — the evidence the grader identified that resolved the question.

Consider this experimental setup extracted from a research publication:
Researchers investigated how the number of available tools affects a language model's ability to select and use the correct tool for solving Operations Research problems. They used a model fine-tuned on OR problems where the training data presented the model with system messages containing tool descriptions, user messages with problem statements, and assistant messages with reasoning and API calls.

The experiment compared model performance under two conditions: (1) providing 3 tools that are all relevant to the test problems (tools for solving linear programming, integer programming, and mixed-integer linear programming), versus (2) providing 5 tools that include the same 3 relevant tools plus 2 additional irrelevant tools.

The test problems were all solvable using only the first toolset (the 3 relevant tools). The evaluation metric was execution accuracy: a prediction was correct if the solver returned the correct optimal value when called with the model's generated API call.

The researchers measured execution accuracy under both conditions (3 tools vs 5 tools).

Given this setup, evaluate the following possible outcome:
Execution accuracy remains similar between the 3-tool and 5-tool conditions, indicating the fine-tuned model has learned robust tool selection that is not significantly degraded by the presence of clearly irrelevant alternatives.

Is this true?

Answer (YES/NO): NO